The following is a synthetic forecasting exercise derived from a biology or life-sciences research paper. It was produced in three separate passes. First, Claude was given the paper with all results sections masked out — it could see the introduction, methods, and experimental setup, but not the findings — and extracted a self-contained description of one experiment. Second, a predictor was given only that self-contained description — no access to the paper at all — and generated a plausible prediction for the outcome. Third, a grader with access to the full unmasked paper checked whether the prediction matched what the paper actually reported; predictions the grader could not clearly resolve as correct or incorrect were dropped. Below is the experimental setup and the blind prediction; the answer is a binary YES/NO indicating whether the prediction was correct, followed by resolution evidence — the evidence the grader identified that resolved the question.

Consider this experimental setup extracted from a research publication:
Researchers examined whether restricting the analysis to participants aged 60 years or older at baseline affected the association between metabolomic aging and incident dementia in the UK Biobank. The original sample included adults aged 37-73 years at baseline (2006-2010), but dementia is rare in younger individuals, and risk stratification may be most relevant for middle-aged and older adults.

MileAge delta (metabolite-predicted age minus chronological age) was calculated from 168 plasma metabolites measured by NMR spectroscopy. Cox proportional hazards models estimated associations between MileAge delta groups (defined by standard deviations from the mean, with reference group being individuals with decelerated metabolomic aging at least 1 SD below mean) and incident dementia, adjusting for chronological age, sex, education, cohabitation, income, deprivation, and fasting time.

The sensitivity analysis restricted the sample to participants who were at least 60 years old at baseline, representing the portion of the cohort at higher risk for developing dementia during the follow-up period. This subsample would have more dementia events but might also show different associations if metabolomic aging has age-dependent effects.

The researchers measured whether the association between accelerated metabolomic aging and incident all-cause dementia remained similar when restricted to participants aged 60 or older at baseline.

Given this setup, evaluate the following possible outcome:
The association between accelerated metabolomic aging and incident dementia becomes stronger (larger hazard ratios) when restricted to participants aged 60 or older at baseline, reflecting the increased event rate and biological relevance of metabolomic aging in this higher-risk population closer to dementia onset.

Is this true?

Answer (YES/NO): NO